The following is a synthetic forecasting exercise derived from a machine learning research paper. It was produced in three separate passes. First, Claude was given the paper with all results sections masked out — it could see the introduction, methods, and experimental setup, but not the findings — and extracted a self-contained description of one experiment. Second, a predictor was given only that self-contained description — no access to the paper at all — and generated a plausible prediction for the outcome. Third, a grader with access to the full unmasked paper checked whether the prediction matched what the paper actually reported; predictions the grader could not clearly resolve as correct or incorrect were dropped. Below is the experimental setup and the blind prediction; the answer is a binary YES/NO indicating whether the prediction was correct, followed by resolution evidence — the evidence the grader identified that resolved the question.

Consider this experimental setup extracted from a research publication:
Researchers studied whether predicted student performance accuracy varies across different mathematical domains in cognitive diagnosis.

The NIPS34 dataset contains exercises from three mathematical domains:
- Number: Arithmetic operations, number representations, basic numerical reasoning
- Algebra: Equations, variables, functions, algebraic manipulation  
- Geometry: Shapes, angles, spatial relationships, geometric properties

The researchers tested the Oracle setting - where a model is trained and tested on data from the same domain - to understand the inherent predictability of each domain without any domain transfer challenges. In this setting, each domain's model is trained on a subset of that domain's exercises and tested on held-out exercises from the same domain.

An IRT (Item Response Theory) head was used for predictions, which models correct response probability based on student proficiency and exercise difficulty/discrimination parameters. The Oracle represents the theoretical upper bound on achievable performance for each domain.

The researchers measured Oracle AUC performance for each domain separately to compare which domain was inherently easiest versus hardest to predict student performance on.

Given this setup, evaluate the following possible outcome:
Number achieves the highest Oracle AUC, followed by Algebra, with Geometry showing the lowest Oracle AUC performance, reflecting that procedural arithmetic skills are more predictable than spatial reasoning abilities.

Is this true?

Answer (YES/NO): NO